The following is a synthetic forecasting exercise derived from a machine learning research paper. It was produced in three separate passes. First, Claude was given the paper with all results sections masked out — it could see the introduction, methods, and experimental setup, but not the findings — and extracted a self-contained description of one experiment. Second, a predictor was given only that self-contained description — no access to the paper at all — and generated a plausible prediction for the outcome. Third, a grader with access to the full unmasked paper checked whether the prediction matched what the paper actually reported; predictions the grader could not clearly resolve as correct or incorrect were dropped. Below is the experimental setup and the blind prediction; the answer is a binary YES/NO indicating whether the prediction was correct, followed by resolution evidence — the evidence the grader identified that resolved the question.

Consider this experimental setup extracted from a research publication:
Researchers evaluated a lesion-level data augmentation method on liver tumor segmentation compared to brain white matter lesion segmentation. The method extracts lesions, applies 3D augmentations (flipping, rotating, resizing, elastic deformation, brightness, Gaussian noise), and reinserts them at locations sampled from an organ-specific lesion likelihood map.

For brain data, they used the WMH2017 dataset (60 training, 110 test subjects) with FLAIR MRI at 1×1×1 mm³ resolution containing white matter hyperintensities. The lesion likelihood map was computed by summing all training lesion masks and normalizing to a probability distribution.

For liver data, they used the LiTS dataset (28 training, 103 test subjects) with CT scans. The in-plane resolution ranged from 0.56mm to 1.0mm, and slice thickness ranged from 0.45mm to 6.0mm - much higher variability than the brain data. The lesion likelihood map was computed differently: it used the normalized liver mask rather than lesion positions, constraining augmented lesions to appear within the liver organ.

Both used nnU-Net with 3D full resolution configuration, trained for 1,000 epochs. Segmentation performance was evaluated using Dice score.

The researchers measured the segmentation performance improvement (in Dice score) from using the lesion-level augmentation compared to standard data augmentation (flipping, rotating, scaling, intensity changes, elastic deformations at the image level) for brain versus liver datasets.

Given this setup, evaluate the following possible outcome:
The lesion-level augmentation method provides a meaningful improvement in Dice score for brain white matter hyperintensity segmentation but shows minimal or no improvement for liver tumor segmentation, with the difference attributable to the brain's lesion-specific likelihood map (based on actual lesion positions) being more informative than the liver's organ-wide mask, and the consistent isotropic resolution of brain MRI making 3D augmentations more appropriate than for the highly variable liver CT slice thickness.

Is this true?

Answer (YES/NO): NO